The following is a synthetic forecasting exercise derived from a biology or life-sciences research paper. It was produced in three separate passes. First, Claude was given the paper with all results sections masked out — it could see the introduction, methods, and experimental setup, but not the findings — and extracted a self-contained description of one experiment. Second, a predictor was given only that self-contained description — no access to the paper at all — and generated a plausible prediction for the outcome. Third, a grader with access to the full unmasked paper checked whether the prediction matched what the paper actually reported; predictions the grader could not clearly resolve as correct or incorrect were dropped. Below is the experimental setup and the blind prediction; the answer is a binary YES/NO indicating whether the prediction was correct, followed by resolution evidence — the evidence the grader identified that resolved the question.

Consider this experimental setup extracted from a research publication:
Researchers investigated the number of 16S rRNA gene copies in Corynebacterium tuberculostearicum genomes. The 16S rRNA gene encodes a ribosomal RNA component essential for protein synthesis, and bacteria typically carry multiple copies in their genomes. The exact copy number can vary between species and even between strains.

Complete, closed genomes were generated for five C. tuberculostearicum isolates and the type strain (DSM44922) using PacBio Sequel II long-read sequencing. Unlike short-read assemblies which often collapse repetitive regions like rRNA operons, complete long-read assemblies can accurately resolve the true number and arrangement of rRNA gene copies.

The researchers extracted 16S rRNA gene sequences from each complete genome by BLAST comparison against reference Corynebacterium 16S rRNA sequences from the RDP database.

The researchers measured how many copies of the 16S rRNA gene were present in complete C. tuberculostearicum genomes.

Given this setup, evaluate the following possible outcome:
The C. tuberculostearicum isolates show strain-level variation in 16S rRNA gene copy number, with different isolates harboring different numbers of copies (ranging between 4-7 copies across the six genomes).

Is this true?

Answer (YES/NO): NO